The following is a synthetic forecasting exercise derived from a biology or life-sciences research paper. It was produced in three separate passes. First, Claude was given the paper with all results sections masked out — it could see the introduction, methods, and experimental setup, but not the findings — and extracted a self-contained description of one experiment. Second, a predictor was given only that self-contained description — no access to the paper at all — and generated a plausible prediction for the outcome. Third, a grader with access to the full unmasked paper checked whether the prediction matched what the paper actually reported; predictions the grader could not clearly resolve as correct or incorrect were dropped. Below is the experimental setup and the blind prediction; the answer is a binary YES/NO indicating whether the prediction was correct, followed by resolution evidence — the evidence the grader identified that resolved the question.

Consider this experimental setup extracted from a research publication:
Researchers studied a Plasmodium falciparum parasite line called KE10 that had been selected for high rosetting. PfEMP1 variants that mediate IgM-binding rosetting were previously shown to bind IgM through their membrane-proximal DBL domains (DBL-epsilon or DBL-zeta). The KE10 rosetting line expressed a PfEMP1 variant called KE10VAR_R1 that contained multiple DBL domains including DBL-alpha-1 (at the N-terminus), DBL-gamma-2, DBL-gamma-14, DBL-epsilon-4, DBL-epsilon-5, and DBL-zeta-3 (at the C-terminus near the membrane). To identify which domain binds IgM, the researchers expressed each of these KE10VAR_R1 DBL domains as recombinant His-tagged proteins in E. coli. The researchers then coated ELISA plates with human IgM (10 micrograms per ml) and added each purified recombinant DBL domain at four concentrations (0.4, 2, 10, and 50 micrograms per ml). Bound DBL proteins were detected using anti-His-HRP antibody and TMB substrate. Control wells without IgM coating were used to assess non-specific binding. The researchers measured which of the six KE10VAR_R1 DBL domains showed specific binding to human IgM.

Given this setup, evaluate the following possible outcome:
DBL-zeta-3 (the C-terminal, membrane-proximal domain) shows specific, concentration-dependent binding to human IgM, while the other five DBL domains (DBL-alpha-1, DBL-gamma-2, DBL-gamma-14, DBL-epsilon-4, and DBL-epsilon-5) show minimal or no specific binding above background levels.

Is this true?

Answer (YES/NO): YES